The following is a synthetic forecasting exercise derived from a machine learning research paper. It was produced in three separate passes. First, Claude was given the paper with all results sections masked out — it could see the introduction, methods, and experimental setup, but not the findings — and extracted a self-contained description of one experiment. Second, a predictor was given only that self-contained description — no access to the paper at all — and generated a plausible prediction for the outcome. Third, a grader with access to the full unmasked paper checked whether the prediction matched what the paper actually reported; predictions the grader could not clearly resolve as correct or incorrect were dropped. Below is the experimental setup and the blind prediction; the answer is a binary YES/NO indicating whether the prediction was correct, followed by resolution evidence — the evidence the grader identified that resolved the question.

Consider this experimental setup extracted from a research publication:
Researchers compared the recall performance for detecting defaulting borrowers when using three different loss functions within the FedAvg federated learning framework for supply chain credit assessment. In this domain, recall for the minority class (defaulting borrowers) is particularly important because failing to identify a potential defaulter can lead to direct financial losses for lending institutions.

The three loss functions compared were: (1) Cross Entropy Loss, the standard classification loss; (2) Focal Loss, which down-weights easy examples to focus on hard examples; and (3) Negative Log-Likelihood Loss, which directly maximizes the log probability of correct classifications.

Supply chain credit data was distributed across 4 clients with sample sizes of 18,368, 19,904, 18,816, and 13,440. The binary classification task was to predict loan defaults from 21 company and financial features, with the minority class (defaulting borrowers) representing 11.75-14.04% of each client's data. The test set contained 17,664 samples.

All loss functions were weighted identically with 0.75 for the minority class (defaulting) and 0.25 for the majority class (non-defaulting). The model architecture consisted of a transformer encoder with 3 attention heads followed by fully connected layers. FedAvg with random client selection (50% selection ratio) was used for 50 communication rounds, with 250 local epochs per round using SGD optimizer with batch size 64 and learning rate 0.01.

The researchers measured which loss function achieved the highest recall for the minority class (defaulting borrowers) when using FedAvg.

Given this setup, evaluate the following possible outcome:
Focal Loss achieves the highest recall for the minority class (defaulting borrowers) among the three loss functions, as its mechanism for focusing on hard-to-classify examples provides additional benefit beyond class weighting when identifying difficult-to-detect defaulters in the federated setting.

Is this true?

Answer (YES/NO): NO